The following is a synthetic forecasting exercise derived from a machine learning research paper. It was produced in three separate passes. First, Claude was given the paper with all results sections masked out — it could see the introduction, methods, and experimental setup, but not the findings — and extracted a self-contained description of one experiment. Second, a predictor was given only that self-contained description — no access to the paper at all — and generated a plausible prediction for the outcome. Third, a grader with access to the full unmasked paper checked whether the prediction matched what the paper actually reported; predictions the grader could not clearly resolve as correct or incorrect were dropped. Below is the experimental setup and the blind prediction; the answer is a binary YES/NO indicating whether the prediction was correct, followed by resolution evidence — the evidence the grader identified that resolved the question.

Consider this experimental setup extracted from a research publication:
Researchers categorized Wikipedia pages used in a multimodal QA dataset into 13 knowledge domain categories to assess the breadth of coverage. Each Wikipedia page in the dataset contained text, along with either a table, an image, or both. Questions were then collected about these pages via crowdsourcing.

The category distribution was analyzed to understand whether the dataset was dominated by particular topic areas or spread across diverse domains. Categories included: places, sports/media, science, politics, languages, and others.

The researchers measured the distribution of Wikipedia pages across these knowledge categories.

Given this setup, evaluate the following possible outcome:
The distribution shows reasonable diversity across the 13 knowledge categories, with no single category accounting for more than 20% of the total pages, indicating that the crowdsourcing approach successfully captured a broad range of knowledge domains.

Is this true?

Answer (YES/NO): NO